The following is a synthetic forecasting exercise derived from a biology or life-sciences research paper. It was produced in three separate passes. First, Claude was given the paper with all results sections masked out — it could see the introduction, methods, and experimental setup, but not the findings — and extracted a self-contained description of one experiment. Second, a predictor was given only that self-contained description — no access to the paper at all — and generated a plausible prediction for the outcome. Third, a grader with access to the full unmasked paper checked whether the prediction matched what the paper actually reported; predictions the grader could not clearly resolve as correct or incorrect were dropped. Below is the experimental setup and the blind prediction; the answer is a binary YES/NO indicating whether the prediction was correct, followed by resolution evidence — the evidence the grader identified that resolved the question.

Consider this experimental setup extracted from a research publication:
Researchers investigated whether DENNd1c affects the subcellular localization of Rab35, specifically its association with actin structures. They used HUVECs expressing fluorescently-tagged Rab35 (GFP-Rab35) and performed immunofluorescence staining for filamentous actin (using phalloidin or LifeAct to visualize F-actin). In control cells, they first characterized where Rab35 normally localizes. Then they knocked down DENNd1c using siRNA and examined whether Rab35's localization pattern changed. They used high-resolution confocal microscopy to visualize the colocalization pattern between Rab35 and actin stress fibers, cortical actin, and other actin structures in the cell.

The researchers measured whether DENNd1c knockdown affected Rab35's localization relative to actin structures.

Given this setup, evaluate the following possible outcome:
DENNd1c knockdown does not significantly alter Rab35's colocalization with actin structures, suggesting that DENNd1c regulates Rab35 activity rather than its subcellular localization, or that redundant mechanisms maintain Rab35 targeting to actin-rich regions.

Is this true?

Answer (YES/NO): NO